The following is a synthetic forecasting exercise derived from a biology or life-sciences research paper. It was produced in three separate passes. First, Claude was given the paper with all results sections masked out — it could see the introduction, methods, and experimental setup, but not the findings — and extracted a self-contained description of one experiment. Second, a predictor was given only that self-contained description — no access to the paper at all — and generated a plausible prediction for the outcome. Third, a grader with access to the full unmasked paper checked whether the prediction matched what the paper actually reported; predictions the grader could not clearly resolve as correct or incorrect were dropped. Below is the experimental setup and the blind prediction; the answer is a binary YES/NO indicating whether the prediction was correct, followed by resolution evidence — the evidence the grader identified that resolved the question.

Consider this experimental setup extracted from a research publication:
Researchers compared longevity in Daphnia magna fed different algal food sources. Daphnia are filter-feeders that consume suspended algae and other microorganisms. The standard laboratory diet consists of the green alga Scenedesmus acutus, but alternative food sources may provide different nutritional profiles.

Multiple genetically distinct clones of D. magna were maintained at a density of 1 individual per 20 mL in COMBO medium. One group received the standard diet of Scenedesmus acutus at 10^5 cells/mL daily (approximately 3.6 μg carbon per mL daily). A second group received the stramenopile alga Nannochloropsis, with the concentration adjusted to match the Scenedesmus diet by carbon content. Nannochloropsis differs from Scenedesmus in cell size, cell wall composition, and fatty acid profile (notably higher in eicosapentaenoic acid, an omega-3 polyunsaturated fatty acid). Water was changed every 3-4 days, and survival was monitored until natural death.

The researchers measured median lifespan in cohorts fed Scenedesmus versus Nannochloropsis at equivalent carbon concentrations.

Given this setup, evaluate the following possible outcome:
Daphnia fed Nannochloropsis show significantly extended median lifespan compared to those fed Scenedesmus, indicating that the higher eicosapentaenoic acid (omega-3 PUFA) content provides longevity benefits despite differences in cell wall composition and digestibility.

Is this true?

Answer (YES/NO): NO